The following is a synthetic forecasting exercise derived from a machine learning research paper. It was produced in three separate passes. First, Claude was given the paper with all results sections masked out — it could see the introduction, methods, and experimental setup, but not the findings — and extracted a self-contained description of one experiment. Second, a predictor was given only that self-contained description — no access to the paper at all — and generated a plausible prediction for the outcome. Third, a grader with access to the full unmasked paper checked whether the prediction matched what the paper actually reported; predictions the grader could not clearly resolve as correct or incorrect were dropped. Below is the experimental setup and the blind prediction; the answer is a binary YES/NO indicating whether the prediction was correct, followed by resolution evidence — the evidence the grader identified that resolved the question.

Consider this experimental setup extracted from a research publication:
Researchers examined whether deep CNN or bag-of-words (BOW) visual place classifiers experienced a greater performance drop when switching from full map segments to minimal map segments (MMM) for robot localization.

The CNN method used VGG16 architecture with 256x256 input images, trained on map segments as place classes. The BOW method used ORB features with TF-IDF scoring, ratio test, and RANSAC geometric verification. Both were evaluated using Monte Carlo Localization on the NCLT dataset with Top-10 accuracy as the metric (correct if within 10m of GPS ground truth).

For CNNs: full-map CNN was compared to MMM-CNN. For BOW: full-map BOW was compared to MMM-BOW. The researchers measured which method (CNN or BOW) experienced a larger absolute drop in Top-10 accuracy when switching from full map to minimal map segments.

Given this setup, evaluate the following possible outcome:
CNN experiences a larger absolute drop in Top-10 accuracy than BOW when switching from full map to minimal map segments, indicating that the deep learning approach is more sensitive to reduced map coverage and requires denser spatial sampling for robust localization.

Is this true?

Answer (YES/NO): YES